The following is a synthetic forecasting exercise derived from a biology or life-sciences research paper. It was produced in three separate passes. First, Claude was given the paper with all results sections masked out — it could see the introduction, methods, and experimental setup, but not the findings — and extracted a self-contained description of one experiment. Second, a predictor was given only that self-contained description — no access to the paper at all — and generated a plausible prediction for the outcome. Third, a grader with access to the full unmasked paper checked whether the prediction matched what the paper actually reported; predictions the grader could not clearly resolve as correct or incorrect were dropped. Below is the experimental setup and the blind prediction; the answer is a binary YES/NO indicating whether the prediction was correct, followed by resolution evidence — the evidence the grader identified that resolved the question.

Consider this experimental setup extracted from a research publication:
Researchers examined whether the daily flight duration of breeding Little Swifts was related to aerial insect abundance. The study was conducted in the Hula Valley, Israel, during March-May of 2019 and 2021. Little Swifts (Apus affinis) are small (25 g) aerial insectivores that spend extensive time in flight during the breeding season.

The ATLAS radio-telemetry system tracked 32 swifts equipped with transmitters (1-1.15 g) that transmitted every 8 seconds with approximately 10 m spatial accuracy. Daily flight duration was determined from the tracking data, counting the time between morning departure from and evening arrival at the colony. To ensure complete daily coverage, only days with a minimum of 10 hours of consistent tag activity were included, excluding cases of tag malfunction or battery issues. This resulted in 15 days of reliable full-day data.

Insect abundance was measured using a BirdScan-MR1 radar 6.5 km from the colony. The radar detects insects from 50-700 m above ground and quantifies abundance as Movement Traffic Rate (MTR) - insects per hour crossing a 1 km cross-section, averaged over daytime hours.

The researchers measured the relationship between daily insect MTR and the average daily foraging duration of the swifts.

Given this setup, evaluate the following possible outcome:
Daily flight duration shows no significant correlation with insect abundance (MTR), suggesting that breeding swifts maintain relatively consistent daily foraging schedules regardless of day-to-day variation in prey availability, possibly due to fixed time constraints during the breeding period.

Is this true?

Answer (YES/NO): YES